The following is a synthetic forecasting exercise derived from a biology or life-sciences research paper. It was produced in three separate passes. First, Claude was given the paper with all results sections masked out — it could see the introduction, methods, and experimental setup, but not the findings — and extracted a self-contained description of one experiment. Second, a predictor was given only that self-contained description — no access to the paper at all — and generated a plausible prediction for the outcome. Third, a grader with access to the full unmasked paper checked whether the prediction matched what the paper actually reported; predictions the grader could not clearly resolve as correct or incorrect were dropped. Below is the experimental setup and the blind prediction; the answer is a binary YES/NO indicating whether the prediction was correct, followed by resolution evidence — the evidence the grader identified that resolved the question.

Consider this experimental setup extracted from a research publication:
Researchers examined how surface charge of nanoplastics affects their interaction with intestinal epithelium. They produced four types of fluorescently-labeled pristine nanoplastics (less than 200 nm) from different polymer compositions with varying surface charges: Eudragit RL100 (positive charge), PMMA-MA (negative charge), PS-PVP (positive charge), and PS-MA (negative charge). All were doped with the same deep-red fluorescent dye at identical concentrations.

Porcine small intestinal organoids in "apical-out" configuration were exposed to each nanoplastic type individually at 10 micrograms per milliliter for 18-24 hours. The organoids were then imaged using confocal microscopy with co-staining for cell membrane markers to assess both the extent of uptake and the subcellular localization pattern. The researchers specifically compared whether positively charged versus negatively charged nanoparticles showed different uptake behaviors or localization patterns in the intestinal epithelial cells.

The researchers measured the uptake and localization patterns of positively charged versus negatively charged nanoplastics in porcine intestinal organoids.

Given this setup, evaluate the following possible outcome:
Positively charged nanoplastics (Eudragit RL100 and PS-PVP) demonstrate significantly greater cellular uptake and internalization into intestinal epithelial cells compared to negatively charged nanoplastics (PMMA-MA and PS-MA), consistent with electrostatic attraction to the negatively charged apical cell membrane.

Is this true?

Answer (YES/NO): NO